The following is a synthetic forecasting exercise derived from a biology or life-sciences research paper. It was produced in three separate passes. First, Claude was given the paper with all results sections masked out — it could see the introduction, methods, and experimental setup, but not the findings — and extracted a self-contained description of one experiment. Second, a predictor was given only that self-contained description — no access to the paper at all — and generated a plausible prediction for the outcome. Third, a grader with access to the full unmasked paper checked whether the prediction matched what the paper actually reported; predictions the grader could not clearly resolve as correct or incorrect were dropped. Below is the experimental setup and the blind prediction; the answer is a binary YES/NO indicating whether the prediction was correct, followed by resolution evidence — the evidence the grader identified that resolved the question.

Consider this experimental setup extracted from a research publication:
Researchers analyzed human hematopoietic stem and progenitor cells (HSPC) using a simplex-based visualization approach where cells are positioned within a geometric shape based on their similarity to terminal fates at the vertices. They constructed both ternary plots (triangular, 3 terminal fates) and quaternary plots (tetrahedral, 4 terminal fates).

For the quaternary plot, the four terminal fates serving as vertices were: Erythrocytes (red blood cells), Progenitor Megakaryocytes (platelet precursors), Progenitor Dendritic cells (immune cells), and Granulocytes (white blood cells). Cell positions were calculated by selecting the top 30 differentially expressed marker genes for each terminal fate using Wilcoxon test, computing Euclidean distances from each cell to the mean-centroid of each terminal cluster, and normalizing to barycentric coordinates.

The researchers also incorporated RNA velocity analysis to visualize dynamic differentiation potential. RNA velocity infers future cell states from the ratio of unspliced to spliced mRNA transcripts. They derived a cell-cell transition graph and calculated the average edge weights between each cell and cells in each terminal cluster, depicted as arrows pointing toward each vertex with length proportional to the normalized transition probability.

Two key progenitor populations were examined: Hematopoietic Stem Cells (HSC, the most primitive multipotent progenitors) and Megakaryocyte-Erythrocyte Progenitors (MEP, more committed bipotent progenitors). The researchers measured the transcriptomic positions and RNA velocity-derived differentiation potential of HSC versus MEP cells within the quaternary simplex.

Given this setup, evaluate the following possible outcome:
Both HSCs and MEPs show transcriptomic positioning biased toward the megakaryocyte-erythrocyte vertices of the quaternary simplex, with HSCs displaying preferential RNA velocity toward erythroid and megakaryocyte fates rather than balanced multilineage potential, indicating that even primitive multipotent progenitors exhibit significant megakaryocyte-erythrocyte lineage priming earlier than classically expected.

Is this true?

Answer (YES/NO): NO